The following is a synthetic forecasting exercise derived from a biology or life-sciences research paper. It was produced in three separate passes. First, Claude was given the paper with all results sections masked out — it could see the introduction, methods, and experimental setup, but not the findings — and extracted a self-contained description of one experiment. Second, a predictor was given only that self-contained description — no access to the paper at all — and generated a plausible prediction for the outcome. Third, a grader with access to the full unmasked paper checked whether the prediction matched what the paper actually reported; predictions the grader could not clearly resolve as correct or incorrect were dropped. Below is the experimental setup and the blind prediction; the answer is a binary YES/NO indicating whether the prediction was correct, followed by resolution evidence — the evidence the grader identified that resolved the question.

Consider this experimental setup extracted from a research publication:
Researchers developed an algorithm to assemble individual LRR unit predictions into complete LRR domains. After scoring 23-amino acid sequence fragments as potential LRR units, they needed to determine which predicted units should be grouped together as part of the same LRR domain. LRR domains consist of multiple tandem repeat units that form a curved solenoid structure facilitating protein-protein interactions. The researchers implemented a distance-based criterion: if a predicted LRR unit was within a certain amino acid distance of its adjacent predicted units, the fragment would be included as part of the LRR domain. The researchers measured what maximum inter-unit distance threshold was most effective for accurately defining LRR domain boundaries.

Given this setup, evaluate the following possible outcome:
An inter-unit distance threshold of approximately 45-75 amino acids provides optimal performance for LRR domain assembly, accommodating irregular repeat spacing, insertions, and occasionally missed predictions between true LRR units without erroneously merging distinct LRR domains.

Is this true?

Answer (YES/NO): NO